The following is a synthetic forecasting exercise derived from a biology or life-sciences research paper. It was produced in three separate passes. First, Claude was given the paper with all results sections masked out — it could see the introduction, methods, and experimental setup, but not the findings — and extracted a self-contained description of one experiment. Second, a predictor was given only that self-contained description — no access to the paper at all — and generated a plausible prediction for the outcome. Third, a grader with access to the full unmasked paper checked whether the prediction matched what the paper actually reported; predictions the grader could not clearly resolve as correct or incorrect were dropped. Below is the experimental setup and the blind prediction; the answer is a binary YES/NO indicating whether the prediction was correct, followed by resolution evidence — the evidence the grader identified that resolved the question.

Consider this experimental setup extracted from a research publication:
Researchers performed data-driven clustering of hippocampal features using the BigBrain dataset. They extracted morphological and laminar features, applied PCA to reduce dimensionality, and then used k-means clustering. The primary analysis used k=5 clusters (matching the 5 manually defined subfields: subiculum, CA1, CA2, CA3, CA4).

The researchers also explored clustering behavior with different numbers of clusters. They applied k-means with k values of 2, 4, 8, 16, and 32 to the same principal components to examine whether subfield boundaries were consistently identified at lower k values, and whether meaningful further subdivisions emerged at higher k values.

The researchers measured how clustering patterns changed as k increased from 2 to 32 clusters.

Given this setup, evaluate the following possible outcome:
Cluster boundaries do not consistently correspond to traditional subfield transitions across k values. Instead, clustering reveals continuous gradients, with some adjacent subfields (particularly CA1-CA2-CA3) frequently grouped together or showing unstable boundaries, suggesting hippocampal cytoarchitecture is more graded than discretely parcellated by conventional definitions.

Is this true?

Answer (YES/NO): NO